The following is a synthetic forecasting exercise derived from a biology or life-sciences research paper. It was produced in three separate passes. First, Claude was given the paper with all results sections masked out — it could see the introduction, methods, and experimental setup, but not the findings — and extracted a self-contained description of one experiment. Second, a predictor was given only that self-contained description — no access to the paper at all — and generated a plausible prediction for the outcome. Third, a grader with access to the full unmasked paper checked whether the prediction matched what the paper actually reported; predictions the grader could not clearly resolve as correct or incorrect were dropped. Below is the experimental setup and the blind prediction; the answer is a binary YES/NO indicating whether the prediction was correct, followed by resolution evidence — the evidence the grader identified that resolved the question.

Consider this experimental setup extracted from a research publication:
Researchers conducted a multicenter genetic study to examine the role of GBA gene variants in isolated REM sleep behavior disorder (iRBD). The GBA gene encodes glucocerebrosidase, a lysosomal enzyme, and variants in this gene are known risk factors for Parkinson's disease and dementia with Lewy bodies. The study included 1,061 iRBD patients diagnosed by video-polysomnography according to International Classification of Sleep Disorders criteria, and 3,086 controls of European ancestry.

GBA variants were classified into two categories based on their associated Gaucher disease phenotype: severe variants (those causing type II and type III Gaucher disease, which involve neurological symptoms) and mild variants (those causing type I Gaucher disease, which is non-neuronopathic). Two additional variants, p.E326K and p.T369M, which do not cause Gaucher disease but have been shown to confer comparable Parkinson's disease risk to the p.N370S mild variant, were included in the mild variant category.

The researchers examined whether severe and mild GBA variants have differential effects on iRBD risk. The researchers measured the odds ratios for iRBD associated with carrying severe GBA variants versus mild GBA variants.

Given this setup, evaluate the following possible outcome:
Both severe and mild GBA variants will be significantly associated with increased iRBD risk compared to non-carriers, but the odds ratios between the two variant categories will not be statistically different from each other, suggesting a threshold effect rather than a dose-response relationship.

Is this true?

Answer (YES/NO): NO